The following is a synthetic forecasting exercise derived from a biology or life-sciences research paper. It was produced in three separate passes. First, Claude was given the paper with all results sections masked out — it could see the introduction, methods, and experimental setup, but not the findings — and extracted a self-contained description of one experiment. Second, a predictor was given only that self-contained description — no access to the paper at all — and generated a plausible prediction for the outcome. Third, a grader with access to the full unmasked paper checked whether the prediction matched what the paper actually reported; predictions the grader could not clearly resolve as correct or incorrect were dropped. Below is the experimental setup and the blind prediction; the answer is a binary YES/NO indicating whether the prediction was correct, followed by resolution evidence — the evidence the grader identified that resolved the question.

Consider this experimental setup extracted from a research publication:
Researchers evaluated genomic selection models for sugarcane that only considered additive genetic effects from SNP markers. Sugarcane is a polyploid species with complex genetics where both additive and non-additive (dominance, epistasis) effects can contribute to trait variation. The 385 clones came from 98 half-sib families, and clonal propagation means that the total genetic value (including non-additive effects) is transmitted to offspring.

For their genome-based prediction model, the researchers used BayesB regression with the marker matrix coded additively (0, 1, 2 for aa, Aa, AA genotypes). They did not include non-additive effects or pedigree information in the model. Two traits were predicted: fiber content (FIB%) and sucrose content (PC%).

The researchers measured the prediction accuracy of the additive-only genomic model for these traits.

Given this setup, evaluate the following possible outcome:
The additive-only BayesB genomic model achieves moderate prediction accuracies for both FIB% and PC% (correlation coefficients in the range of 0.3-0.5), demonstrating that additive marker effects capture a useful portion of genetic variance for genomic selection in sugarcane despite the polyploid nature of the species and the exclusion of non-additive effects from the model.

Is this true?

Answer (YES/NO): NO